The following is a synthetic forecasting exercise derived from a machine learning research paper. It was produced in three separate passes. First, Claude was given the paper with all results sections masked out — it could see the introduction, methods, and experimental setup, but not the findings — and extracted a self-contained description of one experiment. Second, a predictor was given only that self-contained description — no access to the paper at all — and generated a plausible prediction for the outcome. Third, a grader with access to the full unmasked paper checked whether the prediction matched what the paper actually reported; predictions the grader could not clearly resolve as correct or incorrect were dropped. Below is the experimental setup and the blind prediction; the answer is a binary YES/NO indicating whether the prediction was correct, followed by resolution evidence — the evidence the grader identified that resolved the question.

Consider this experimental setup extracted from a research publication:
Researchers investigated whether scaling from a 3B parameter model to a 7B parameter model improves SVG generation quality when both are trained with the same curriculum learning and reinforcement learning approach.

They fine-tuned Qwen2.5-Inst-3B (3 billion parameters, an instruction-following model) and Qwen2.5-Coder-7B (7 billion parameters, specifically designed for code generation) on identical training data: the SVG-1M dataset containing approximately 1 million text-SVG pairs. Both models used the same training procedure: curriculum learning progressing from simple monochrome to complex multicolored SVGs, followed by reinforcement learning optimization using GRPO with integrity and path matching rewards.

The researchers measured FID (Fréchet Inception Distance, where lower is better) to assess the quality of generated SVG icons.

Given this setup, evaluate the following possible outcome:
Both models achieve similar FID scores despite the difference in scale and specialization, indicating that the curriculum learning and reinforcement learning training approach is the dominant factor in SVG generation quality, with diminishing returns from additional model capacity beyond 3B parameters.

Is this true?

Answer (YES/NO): NO